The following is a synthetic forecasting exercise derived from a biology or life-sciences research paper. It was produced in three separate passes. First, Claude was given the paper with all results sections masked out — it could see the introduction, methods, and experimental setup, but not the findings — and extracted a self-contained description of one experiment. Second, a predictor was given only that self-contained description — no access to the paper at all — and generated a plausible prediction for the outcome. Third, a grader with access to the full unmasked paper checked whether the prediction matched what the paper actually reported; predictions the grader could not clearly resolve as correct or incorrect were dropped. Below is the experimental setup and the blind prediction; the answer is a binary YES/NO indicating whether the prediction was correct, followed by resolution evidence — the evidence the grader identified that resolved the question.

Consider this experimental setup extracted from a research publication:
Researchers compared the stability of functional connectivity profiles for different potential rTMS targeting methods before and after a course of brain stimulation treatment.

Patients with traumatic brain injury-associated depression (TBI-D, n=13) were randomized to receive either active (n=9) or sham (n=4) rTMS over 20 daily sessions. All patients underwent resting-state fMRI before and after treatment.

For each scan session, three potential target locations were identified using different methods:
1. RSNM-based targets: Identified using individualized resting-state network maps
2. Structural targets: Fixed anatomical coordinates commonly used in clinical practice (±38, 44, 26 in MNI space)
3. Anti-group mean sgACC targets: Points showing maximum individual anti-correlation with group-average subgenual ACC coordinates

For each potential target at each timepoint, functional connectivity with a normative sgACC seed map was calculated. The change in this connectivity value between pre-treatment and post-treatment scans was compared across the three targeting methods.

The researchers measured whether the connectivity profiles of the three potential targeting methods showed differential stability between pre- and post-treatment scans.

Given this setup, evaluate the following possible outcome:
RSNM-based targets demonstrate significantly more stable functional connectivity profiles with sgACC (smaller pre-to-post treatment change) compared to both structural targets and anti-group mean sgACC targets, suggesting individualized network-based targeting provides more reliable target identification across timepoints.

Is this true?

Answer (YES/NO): NO